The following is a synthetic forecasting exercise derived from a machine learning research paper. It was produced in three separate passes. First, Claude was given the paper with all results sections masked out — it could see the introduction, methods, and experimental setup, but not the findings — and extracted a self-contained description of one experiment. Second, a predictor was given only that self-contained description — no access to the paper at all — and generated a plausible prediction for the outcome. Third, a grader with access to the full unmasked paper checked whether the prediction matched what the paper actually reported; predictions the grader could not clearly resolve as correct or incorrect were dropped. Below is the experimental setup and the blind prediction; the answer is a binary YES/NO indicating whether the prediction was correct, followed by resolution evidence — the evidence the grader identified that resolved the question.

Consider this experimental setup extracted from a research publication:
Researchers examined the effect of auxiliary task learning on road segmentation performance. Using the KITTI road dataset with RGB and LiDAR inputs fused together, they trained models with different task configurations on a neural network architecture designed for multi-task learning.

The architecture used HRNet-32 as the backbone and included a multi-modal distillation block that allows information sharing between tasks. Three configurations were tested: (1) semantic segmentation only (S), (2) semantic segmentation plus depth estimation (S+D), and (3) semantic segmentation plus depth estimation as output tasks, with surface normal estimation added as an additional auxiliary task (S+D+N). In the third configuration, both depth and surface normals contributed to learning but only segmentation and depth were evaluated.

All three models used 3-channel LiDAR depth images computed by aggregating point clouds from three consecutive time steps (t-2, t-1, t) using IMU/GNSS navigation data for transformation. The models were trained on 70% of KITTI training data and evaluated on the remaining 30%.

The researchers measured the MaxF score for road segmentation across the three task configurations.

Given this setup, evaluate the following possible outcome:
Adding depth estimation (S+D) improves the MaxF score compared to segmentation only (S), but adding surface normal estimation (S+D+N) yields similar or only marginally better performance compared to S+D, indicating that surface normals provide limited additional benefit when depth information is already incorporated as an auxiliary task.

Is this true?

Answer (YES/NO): NO